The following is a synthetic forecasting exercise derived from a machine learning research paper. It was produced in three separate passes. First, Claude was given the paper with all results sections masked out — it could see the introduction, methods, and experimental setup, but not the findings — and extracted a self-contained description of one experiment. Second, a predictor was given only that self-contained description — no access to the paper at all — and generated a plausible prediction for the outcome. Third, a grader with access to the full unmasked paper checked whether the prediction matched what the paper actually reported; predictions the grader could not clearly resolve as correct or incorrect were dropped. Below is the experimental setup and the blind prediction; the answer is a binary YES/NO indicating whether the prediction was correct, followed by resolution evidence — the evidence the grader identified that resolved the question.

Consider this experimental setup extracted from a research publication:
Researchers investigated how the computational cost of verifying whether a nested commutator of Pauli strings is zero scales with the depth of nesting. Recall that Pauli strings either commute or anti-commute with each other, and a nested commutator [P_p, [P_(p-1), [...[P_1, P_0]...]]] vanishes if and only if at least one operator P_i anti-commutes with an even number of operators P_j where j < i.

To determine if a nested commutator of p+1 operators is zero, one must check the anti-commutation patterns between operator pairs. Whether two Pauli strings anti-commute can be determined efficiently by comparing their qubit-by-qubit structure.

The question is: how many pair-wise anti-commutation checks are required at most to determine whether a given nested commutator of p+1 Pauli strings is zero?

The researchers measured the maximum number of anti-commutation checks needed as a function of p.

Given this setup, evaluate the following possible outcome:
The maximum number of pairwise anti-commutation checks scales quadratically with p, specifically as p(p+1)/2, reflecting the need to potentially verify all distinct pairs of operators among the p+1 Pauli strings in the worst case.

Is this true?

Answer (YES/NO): YES